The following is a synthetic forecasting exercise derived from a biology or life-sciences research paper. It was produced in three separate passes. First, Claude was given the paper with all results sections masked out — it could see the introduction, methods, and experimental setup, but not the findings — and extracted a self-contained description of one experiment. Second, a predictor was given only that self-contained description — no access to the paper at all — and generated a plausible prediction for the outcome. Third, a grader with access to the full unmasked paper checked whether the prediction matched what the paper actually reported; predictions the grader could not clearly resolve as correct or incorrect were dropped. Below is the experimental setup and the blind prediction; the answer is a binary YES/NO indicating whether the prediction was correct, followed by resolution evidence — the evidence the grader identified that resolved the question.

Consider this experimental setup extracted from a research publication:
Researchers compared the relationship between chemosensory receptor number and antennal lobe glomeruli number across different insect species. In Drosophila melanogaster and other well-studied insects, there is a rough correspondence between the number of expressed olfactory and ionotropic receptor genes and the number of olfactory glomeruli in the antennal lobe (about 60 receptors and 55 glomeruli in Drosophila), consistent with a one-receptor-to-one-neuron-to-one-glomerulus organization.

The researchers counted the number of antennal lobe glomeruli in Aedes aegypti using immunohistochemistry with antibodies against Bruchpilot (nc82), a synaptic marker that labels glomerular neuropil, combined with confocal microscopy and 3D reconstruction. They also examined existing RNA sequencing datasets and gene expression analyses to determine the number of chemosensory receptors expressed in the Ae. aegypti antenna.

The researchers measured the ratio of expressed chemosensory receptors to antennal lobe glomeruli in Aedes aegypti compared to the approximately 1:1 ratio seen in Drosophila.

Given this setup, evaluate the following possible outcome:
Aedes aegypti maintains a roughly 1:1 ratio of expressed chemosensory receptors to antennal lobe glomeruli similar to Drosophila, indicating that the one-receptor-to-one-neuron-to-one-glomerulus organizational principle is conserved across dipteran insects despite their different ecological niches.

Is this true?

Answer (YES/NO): NO